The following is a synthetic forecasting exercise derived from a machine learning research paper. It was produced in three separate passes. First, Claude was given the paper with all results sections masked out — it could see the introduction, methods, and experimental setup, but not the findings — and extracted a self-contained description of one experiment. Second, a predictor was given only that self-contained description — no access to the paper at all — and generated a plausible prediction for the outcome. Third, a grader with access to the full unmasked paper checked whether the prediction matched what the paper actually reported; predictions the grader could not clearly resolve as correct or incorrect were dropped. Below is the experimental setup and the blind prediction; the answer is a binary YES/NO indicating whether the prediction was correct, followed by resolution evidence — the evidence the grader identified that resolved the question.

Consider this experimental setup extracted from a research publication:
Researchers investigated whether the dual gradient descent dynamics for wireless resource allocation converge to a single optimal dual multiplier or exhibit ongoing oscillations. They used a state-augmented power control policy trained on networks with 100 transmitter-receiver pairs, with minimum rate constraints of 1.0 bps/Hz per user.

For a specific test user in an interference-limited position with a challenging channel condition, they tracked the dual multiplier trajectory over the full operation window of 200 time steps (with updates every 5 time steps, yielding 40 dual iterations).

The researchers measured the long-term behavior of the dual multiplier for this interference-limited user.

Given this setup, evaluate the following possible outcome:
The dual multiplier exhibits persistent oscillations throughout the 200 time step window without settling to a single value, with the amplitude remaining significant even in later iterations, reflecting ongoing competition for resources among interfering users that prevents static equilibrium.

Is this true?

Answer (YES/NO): YES